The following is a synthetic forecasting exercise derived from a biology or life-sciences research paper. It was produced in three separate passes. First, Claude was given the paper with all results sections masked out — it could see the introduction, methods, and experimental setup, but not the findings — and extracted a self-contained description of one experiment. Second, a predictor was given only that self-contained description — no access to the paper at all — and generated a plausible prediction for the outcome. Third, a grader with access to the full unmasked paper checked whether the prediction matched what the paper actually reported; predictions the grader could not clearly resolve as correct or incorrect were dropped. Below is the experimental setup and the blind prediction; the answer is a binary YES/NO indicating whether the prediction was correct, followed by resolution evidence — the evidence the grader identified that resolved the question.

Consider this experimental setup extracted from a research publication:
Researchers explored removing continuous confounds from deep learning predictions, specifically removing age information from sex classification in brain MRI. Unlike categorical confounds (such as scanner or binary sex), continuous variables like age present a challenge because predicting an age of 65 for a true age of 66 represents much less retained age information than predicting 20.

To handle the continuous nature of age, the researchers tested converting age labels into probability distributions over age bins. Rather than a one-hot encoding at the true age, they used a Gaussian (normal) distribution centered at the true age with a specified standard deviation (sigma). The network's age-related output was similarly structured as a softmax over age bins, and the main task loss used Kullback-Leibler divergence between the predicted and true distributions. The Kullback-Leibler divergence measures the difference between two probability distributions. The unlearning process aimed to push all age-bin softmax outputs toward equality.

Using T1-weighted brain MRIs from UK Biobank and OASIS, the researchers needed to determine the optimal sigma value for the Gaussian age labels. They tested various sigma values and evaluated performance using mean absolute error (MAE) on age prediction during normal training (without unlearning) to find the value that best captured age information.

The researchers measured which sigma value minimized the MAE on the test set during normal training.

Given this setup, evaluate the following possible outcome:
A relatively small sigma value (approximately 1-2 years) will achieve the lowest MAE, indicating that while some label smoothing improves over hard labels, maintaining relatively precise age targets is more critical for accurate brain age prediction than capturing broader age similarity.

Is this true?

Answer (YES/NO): NO